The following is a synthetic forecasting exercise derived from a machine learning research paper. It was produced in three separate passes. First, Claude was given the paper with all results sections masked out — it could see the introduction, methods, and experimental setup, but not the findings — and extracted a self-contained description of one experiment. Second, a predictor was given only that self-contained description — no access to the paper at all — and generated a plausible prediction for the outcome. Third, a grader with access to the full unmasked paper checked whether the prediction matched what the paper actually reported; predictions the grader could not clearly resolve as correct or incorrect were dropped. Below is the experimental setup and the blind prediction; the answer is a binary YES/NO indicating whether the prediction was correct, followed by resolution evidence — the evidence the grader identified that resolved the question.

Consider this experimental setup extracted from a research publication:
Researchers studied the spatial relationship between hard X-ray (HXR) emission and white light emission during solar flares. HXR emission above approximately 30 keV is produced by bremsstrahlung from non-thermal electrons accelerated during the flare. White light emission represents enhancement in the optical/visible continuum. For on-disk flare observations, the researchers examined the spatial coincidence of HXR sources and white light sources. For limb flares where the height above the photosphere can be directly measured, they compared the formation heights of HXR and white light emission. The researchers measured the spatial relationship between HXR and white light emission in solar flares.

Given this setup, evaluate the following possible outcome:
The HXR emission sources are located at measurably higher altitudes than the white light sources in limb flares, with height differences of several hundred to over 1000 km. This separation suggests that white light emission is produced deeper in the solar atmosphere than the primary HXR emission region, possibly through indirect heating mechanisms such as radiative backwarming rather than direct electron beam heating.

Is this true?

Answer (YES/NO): NO